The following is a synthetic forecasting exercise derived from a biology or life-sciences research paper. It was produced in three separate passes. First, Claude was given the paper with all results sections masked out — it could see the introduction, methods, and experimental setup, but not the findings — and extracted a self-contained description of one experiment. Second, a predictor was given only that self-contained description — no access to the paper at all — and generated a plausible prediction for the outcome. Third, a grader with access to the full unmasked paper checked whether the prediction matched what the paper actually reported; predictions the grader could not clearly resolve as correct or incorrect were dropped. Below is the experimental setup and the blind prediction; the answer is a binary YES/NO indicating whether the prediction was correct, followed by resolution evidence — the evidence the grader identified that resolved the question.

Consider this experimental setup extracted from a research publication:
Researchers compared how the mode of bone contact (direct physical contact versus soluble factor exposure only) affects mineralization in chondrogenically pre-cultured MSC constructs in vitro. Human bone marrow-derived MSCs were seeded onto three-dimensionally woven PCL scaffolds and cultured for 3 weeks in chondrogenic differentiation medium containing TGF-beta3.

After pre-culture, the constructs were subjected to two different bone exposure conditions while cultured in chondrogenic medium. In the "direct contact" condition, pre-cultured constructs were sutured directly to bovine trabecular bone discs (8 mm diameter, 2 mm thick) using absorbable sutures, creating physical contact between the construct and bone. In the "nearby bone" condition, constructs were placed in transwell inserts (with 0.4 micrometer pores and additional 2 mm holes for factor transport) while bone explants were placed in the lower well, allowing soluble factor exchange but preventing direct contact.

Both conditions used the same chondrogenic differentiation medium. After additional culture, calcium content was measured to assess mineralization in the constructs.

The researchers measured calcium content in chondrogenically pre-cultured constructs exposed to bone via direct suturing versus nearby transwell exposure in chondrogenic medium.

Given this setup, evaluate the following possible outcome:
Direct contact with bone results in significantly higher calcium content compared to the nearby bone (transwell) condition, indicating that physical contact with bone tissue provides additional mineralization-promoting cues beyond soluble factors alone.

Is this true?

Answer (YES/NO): YES